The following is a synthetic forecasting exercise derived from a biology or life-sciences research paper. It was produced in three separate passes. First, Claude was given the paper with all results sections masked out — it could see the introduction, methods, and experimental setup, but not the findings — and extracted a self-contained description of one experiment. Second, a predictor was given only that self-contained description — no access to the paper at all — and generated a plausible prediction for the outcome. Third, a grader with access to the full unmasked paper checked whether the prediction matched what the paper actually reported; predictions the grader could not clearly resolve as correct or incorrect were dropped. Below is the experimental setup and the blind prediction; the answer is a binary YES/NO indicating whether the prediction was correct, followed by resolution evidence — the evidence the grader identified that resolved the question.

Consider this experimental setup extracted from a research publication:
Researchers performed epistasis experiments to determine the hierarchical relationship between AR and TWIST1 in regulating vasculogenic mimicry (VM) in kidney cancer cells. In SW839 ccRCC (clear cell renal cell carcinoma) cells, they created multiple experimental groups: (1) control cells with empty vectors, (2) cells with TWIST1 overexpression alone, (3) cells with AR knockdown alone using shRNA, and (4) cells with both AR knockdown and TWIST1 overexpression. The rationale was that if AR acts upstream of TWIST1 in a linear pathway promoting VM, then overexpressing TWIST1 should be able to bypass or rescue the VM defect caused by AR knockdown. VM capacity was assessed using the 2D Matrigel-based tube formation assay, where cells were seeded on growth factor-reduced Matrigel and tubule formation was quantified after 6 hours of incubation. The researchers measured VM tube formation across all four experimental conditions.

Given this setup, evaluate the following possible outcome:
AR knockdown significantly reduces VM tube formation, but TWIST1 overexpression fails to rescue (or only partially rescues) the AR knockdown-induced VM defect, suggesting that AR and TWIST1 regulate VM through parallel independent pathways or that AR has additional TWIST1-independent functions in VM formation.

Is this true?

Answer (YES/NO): NO